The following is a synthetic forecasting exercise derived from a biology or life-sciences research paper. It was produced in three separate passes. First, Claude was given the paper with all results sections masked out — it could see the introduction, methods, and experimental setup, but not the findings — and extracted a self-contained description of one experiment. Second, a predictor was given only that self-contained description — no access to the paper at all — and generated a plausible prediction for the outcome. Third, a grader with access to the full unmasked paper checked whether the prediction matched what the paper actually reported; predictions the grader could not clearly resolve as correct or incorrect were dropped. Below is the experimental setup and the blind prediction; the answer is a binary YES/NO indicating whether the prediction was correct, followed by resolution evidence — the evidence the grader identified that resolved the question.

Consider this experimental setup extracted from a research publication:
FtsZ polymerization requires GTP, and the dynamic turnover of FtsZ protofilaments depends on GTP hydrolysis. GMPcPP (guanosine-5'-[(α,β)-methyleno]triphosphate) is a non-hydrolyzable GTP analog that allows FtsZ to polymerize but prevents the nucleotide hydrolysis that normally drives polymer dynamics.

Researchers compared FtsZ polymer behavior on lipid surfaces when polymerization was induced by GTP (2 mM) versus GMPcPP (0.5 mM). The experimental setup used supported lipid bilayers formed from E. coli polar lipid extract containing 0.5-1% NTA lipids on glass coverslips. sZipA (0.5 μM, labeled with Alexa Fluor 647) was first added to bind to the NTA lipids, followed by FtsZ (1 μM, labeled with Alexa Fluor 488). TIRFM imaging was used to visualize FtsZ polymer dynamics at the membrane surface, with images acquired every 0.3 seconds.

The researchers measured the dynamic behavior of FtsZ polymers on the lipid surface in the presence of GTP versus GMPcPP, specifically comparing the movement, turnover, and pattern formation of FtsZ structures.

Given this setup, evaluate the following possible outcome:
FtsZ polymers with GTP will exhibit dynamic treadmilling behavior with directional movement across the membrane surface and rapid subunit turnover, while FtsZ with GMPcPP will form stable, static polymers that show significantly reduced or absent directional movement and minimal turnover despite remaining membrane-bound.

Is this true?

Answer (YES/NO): NO